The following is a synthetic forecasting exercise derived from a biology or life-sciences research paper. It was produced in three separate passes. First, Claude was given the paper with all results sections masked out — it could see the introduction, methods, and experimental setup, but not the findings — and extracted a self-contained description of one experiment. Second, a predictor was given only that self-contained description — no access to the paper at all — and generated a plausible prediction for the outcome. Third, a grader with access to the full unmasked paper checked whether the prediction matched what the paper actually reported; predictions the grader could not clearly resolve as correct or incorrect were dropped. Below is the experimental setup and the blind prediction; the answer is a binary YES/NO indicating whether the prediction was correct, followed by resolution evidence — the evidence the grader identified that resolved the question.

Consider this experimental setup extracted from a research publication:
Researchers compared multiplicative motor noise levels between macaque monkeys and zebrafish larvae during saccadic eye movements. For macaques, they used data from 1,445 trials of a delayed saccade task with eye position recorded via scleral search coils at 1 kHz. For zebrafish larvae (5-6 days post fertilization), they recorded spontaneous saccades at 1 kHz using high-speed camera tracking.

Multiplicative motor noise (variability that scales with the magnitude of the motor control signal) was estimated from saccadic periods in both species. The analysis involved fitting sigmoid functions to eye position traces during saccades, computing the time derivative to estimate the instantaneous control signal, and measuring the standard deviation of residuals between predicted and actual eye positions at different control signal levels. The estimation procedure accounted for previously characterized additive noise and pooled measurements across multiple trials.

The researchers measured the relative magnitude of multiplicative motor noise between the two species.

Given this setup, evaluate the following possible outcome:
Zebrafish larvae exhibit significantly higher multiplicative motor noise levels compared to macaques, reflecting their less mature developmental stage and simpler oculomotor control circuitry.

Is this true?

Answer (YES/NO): YES